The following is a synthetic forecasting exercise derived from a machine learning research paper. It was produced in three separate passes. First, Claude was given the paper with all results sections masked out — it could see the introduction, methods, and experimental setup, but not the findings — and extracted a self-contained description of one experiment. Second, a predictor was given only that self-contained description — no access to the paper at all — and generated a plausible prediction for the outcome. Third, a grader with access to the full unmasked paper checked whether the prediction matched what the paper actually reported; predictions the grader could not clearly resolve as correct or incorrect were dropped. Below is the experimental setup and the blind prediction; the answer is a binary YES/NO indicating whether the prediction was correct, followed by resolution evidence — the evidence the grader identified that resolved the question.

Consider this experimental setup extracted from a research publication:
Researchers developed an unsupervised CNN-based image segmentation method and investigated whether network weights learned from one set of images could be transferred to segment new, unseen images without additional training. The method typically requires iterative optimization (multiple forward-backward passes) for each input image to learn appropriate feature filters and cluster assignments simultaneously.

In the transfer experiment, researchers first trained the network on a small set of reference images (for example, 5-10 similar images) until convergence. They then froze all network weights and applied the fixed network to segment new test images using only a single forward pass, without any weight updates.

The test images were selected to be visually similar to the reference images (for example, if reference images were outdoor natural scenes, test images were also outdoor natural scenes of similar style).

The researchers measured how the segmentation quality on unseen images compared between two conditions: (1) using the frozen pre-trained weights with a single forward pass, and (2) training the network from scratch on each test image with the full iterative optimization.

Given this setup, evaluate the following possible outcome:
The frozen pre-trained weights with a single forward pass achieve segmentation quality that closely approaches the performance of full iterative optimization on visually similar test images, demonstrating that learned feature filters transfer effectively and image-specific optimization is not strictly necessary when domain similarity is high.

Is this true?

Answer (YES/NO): YES